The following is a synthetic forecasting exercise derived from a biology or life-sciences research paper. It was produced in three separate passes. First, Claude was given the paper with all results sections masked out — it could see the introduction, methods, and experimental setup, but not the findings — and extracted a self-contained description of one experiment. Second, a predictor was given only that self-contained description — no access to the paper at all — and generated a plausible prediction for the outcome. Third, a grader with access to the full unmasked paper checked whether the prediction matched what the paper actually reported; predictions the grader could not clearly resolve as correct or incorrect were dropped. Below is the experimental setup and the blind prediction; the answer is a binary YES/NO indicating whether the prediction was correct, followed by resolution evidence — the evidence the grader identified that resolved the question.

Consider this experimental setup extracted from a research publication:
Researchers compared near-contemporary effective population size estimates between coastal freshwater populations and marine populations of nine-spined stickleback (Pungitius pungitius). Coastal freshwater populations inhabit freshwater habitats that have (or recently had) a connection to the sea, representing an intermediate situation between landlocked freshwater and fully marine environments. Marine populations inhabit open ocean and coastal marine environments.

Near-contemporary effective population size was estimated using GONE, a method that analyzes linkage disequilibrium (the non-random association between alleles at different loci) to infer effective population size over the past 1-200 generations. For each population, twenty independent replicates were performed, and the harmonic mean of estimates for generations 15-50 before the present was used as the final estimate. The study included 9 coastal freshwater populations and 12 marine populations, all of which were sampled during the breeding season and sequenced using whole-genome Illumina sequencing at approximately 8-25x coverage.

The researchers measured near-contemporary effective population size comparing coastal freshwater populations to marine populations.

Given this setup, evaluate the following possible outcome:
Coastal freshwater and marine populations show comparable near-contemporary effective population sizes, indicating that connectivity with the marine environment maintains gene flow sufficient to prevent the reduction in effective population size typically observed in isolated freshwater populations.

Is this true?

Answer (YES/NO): NO